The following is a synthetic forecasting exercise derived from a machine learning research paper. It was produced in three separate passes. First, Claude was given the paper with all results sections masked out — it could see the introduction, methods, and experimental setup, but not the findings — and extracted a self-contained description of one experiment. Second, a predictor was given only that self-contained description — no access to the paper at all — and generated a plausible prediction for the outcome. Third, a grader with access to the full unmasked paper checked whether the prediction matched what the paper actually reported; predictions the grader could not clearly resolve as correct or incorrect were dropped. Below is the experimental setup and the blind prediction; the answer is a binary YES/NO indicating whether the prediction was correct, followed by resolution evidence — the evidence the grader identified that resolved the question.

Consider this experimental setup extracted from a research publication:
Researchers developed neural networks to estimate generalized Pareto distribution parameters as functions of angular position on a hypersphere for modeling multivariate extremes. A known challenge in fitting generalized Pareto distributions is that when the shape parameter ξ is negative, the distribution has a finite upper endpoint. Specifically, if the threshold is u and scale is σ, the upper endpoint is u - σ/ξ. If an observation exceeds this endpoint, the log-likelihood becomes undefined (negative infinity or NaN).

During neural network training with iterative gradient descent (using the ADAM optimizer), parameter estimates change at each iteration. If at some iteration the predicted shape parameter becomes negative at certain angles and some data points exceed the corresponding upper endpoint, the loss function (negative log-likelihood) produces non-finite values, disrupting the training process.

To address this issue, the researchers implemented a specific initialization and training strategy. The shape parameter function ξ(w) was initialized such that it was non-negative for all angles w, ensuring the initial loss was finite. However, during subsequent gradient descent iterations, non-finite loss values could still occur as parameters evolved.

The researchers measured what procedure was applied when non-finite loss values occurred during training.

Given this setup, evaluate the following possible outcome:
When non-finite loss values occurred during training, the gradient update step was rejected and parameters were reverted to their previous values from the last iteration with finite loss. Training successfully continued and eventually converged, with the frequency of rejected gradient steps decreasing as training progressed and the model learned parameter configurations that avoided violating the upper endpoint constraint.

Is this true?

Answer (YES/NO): NO